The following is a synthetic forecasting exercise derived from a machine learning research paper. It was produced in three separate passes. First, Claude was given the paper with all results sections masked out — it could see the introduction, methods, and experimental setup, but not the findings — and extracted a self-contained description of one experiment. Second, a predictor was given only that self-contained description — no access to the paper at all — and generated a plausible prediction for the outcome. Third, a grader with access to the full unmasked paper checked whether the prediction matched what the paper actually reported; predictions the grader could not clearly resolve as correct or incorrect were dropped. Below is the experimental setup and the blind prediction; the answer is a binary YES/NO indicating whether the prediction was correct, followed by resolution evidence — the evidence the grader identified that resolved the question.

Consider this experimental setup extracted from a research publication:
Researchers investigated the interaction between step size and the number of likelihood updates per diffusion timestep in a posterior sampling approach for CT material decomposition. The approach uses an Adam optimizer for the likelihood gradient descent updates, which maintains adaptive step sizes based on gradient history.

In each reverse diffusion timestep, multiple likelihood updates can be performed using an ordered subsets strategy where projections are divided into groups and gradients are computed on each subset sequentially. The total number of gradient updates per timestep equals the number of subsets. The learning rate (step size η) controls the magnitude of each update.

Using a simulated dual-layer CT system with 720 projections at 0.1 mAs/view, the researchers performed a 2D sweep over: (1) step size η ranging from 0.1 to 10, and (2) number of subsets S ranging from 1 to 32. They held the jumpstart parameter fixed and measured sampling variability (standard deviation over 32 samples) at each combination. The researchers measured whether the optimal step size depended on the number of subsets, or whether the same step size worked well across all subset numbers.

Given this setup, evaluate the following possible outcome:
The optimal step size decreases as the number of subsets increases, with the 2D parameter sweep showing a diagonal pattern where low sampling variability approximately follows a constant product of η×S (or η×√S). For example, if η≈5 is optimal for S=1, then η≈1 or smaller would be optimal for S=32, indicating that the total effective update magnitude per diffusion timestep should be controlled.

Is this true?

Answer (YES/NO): NO